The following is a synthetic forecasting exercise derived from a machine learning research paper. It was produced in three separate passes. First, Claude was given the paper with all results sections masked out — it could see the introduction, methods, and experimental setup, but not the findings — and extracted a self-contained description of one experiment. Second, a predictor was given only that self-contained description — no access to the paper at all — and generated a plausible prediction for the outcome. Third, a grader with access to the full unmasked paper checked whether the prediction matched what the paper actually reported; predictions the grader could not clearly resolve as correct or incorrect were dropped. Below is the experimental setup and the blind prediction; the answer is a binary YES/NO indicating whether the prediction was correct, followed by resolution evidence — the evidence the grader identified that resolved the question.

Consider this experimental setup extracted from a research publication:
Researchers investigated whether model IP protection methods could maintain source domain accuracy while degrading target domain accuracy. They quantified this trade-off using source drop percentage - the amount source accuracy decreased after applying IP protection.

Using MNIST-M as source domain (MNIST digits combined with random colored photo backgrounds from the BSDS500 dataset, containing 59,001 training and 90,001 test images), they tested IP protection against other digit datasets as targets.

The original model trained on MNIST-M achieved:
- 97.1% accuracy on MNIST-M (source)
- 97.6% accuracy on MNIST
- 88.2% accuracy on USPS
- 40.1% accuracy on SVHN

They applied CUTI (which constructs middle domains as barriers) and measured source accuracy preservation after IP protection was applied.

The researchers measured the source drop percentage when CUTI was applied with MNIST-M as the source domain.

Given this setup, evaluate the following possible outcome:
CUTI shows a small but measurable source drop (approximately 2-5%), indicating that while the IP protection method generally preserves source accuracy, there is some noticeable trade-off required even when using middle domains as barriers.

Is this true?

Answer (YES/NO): NO